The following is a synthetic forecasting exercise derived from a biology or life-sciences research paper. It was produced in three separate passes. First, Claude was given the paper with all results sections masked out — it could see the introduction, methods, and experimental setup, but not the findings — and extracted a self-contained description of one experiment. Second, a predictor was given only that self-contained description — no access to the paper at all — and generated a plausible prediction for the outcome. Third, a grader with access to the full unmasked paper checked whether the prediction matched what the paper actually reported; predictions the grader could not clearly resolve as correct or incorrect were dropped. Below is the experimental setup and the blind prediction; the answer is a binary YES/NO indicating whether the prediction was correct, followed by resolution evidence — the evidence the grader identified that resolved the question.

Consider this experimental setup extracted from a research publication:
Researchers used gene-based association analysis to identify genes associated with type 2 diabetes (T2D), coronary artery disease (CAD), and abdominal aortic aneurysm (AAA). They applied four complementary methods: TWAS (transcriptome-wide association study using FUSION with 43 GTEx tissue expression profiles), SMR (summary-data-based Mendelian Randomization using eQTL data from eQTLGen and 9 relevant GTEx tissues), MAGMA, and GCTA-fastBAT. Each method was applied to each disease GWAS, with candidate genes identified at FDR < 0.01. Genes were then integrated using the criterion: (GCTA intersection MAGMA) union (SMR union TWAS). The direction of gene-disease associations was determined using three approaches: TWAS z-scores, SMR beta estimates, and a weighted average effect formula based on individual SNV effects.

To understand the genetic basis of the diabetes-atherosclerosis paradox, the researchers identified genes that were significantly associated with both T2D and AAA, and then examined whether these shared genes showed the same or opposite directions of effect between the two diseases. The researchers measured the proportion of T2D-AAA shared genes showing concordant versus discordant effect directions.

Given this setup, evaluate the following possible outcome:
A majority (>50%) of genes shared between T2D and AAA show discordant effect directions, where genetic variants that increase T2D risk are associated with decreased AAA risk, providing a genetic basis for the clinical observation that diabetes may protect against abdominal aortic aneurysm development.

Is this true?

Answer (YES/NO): NO